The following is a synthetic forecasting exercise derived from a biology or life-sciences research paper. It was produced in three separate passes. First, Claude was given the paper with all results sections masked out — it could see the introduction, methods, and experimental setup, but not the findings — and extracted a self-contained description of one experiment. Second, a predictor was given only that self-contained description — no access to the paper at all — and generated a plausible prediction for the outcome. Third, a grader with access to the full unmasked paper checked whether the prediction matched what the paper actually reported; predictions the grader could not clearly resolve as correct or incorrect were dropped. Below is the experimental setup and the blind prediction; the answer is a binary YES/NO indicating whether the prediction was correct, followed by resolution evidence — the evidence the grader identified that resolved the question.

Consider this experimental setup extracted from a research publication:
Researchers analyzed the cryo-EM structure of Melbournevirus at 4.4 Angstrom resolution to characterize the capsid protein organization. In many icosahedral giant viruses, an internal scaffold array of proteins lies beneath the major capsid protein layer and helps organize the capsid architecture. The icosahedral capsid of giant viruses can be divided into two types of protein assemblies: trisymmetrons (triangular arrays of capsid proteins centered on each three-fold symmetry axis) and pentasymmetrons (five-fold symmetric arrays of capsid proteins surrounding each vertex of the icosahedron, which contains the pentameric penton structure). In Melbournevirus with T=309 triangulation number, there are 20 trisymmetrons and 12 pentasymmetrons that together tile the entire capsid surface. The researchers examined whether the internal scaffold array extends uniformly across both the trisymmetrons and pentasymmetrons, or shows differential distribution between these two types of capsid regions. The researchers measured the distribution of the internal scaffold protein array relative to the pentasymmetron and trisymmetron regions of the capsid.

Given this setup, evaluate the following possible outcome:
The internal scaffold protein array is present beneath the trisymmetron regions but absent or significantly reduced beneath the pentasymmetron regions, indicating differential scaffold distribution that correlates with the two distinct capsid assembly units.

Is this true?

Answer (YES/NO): YES